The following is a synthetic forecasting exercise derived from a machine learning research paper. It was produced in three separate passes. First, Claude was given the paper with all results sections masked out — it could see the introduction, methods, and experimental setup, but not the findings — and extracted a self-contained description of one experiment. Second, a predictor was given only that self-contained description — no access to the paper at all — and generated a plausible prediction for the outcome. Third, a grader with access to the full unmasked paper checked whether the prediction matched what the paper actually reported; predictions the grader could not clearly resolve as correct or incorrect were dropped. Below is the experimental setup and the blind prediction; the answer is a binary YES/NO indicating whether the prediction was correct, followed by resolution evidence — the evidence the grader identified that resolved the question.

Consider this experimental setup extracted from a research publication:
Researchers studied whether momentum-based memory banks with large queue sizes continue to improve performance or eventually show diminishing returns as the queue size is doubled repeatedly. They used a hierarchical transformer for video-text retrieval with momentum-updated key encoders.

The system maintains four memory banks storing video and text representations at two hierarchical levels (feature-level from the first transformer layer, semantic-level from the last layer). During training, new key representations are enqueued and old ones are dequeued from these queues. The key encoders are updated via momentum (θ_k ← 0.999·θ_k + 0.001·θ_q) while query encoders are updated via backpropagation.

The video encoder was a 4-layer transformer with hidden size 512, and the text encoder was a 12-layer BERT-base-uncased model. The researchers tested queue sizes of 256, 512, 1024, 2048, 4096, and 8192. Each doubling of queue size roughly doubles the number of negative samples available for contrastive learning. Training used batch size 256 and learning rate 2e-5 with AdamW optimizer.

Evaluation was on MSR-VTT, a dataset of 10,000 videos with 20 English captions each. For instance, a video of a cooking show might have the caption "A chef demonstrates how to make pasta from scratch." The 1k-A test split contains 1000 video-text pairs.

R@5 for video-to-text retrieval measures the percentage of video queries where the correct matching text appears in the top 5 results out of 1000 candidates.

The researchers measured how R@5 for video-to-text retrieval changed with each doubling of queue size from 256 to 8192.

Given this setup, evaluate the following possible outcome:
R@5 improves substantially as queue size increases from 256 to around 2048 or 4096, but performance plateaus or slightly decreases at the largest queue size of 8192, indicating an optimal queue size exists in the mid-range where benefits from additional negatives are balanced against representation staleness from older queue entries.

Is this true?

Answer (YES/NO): NO